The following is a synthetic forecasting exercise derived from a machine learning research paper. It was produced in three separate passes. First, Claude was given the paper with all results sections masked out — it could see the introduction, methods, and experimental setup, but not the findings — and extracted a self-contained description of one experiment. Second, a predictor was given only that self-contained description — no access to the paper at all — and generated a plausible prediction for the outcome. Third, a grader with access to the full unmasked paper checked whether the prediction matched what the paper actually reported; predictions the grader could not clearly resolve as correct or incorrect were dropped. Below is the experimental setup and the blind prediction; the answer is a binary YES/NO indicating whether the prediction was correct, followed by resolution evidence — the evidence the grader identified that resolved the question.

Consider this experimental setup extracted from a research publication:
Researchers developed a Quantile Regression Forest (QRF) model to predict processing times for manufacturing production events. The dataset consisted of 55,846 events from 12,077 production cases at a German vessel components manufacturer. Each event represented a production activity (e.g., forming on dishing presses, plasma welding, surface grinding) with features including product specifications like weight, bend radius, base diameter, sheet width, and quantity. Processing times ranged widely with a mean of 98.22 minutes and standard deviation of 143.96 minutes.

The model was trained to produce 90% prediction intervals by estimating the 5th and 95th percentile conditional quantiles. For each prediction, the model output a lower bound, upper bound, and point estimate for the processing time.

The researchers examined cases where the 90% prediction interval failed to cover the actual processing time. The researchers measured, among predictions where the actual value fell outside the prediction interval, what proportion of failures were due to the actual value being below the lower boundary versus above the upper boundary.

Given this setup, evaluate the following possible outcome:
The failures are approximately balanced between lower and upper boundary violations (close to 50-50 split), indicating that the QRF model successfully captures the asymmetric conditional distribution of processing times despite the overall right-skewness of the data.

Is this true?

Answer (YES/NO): NO